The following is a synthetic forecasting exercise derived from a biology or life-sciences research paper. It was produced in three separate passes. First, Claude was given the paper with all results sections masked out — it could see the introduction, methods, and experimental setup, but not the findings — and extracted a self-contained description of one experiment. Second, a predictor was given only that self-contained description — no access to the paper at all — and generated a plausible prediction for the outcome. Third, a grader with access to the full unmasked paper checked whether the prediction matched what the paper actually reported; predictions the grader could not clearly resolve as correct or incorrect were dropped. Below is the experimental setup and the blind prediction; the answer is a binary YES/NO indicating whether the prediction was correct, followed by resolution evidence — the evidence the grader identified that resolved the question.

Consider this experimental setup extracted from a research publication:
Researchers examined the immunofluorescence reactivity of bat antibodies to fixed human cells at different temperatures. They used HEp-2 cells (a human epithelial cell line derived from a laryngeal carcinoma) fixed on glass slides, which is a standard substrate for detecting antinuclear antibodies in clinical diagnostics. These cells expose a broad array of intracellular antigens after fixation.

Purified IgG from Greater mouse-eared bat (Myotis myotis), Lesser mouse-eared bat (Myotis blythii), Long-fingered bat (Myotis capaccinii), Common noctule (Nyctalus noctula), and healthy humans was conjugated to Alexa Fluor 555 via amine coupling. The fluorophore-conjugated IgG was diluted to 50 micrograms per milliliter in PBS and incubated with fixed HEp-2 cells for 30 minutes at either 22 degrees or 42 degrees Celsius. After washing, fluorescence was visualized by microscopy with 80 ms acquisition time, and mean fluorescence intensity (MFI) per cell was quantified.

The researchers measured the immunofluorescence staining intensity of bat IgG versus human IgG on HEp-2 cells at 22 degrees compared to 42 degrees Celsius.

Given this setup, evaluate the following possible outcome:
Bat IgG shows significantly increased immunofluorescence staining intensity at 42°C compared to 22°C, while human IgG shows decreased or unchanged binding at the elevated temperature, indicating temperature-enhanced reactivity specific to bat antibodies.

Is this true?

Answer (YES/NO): YES